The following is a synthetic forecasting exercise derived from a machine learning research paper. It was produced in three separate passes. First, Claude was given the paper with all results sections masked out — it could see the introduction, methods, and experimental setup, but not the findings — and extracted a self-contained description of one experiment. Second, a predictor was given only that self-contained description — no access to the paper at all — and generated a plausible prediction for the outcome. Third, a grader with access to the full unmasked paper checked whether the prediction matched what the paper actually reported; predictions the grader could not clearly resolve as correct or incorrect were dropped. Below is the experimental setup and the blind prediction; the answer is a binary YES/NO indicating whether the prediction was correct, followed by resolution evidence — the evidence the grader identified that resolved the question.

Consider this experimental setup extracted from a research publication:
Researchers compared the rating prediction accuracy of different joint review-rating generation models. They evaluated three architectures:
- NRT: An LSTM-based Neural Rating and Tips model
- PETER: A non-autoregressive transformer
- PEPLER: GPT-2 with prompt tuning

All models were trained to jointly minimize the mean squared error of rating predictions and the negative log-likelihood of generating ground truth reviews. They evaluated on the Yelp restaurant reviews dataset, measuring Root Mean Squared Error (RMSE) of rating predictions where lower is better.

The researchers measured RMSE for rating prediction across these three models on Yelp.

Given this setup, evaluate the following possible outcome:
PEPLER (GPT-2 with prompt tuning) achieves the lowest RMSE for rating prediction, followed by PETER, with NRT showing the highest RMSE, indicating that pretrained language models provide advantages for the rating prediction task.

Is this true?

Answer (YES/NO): NO